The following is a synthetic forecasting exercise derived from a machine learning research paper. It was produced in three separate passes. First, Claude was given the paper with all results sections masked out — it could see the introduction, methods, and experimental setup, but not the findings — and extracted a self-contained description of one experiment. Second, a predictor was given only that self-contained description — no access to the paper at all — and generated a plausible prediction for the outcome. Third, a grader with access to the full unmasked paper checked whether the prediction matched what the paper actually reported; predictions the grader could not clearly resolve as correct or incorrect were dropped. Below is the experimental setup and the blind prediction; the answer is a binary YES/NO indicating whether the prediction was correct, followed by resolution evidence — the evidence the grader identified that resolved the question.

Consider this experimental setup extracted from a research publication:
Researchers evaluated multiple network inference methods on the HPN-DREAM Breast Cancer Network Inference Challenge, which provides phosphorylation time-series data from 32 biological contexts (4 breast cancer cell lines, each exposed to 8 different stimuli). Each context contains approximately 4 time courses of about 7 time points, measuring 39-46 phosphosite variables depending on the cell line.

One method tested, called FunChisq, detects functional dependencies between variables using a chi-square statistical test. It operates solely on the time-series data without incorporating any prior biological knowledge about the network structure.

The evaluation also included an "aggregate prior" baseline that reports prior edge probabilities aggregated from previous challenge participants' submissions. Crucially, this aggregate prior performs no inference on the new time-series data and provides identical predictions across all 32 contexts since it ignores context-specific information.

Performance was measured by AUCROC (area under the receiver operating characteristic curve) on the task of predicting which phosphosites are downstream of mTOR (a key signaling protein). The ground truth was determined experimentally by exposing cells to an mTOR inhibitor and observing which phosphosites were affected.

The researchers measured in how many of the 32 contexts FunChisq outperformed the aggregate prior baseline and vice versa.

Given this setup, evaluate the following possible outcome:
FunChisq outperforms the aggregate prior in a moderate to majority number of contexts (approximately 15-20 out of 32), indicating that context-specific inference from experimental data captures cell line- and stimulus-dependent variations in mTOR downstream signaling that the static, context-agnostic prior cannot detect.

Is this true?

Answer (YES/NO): NO